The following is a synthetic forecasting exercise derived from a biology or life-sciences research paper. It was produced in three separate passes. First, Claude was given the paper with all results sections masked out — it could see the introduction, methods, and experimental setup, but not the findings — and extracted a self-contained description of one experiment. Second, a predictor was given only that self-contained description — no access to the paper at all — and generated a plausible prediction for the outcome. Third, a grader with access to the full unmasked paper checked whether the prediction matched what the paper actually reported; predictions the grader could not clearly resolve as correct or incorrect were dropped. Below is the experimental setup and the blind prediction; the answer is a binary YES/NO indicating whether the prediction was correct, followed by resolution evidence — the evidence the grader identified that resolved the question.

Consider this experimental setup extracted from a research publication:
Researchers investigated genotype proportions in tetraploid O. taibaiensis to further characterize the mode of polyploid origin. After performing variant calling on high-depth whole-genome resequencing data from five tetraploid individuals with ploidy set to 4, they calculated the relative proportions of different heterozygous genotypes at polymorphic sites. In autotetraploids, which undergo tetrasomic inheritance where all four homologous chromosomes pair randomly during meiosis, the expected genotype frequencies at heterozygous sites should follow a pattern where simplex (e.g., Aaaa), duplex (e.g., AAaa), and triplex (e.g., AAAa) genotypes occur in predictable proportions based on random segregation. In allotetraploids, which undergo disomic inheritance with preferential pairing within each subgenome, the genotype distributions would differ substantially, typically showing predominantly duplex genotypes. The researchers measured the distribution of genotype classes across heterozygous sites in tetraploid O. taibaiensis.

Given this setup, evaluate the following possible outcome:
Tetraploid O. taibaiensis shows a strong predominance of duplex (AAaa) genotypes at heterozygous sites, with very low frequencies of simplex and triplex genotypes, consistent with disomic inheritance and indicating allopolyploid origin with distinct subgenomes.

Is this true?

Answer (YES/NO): NO